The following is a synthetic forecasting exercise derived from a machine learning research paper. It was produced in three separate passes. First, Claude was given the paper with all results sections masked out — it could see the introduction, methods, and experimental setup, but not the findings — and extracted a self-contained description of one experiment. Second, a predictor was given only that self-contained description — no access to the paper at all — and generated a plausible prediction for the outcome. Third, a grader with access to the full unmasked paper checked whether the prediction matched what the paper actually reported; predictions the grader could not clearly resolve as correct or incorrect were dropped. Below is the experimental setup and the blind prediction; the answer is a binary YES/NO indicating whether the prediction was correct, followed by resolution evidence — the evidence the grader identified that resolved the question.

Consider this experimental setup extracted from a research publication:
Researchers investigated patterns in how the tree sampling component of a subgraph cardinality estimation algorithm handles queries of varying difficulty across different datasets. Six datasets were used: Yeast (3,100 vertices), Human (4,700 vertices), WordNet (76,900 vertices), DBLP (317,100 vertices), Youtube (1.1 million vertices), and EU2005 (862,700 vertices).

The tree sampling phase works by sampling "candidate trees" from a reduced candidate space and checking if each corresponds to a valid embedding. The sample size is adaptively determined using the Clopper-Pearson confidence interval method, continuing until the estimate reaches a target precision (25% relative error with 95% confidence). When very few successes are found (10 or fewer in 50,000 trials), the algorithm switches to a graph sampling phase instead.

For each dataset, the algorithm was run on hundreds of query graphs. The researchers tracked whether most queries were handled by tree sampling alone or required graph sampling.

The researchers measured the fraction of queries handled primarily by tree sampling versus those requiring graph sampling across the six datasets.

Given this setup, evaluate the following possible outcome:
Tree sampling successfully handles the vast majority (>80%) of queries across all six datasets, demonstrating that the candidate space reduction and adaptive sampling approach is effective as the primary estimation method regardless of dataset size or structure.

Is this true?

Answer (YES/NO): NO